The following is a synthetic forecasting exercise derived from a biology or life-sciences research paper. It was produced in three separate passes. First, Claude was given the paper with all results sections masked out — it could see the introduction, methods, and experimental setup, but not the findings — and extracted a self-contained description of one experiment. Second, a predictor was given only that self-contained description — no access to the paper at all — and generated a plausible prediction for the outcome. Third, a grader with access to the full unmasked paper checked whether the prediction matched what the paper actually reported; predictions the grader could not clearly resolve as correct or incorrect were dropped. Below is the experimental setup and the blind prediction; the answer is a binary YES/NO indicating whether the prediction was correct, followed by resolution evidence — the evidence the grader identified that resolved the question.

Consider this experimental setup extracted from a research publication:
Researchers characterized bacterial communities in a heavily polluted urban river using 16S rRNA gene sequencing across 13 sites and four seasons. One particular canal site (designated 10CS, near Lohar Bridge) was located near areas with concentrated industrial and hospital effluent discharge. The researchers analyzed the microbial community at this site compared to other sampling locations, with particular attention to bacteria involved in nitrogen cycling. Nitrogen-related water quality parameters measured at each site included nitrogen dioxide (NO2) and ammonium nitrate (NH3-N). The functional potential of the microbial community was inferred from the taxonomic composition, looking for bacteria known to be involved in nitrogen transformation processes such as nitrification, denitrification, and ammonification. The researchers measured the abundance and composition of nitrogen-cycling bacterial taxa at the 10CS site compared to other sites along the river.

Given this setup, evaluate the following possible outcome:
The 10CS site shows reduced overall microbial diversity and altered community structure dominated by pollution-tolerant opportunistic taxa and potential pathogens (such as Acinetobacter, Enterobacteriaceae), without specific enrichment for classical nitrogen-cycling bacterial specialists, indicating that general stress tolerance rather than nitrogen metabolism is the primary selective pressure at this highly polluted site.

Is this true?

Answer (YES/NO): NO